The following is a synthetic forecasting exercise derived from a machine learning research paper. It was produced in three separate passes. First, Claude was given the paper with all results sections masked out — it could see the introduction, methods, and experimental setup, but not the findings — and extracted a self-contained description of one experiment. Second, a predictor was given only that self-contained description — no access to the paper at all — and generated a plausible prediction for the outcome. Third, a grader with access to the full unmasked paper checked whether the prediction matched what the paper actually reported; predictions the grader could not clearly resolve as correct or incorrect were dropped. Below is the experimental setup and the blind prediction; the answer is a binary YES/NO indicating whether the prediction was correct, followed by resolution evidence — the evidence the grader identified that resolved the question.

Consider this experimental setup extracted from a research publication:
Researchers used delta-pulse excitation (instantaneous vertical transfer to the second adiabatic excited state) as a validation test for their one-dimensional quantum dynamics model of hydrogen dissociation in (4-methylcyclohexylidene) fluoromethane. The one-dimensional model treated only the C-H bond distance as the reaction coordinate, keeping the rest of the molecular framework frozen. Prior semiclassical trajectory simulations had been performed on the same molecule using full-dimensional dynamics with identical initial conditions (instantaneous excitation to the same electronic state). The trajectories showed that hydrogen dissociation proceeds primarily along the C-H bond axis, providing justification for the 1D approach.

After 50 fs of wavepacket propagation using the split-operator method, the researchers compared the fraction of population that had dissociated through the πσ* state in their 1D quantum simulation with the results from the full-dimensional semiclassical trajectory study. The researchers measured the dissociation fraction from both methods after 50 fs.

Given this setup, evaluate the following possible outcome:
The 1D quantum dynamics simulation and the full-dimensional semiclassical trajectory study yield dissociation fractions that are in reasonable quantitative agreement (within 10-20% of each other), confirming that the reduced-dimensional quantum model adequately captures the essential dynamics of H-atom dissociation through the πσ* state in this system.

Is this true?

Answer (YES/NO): YES